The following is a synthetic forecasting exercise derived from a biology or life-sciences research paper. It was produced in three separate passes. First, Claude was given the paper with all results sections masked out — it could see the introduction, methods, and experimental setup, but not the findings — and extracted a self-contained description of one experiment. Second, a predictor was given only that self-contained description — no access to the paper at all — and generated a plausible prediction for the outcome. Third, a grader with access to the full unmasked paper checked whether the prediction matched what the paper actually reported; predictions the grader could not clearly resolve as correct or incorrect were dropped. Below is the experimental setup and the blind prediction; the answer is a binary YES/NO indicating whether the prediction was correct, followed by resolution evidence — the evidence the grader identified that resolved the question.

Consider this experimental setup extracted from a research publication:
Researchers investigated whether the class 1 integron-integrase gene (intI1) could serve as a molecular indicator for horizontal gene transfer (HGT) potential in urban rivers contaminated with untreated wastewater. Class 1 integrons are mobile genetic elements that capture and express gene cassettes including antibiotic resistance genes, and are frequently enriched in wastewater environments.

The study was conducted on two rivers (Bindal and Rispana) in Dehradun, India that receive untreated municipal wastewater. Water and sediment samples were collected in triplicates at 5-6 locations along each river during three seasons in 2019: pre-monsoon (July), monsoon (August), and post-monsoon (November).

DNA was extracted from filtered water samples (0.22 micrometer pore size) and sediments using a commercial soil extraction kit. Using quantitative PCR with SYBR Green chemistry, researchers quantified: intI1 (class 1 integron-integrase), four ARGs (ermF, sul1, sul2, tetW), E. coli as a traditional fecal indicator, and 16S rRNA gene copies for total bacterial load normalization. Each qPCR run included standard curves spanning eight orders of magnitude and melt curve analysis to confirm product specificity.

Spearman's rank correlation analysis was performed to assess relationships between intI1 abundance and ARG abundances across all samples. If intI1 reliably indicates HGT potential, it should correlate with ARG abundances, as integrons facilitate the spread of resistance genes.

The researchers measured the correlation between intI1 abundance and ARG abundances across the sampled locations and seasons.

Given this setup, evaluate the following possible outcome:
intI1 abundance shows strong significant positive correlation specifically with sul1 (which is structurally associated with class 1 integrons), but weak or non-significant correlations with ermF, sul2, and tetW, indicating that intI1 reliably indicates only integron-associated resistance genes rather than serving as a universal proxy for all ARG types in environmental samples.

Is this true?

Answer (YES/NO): NO